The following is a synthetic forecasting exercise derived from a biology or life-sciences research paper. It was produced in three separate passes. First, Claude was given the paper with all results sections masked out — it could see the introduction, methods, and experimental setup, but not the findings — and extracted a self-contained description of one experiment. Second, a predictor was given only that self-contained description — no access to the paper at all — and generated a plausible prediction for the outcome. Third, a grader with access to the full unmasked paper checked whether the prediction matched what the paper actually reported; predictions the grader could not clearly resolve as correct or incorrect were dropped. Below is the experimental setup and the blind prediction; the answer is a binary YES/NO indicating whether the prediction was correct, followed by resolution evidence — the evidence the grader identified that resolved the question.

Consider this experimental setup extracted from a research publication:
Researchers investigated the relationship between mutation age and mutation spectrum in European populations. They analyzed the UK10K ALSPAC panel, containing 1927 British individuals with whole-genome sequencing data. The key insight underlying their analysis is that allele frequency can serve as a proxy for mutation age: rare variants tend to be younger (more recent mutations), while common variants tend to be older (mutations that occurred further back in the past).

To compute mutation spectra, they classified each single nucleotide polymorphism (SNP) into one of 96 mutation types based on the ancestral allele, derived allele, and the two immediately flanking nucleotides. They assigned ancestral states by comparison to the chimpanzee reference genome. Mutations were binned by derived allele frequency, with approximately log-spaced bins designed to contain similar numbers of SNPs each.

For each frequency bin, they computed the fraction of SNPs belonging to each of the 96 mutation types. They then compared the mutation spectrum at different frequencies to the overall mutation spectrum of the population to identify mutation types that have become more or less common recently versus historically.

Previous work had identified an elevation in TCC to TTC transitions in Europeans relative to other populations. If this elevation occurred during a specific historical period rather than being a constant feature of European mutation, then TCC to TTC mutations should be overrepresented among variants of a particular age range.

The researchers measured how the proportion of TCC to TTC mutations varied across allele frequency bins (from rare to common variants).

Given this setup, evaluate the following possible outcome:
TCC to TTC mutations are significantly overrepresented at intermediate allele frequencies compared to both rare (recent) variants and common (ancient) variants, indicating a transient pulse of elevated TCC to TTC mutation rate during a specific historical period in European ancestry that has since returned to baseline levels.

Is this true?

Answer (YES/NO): YES